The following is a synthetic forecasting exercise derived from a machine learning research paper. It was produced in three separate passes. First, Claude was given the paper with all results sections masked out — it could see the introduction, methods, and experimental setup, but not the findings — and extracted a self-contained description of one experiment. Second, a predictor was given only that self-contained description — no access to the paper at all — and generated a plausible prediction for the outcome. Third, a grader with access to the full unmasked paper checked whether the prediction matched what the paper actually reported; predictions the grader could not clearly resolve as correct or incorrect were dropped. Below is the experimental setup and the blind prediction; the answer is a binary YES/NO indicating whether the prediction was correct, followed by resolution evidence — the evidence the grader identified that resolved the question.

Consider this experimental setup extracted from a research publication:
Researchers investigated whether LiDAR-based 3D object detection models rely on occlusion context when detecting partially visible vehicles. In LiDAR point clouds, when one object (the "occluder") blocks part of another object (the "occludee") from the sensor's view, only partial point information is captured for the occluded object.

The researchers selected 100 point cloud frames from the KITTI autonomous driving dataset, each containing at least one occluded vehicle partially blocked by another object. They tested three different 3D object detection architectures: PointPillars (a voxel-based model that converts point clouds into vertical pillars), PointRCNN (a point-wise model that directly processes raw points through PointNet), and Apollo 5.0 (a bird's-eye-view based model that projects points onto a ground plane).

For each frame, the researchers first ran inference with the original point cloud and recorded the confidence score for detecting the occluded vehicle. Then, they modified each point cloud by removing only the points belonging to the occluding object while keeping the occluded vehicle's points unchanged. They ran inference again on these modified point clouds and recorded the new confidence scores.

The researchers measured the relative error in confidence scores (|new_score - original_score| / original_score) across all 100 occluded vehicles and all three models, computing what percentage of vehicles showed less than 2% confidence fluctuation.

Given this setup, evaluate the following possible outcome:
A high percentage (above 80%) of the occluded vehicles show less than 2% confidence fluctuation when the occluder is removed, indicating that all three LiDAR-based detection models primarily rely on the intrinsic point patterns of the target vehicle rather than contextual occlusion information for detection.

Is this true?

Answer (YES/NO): YES